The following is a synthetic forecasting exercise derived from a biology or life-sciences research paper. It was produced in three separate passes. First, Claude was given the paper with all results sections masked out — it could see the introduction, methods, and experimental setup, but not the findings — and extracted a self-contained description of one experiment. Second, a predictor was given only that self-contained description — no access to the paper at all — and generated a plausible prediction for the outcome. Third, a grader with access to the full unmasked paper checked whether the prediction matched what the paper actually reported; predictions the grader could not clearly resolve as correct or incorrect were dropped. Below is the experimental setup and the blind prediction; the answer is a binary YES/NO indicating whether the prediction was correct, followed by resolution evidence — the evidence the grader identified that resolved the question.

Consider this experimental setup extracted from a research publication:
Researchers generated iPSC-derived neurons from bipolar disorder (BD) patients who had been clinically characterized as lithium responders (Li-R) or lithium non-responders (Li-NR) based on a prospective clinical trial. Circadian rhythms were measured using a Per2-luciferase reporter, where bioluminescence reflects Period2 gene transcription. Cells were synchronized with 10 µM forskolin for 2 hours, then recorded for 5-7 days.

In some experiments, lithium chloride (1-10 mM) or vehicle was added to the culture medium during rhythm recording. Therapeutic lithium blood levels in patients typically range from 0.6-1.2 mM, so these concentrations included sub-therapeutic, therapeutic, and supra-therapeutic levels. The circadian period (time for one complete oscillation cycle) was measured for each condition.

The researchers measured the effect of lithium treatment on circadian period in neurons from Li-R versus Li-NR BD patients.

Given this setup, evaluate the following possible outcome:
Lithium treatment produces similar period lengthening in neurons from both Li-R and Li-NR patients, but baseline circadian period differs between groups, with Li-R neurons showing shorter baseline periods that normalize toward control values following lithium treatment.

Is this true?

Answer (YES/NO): NO